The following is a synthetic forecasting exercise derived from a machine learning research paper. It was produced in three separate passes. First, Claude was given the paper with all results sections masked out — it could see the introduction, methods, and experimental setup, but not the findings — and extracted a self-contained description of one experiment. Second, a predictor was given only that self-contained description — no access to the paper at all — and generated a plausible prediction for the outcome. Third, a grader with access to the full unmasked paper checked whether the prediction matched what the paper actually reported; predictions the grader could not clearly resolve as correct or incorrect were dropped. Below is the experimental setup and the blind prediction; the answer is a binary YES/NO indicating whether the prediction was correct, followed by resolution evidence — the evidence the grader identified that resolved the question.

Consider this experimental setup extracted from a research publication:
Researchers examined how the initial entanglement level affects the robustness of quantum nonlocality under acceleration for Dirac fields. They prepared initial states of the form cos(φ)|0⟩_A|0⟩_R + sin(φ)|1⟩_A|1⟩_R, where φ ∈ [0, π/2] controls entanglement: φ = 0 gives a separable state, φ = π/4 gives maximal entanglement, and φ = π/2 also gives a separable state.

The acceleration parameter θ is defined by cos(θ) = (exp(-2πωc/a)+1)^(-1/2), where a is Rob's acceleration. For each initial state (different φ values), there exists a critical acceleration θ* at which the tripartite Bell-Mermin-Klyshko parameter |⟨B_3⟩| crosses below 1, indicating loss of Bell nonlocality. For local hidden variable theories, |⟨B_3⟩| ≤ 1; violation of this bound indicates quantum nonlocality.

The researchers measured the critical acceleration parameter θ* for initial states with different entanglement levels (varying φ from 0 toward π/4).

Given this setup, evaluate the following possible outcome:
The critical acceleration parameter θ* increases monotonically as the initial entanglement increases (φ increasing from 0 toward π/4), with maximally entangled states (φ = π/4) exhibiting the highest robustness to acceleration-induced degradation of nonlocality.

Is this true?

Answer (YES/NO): NO